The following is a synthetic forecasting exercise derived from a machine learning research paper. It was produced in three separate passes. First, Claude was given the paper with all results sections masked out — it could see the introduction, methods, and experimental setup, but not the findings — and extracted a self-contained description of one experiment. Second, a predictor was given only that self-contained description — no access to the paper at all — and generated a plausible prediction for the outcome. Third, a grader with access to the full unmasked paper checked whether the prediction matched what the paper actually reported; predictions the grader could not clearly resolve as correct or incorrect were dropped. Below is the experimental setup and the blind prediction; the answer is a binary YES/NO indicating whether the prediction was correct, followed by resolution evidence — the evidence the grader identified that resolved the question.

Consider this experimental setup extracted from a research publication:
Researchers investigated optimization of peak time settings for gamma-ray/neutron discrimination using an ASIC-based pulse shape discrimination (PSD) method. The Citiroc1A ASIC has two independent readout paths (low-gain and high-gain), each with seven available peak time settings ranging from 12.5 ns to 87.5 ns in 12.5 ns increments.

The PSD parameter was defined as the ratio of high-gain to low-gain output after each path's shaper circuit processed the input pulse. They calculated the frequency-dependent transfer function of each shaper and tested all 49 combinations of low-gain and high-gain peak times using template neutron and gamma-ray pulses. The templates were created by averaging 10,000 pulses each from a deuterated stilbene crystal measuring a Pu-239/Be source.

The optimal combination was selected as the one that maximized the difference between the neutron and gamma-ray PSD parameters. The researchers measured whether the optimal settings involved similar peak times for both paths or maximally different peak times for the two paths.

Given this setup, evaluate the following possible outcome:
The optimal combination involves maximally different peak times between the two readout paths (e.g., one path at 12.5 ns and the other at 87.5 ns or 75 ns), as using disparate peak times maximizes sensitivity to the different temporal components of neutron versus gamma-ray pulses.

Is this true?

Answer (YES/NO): YES